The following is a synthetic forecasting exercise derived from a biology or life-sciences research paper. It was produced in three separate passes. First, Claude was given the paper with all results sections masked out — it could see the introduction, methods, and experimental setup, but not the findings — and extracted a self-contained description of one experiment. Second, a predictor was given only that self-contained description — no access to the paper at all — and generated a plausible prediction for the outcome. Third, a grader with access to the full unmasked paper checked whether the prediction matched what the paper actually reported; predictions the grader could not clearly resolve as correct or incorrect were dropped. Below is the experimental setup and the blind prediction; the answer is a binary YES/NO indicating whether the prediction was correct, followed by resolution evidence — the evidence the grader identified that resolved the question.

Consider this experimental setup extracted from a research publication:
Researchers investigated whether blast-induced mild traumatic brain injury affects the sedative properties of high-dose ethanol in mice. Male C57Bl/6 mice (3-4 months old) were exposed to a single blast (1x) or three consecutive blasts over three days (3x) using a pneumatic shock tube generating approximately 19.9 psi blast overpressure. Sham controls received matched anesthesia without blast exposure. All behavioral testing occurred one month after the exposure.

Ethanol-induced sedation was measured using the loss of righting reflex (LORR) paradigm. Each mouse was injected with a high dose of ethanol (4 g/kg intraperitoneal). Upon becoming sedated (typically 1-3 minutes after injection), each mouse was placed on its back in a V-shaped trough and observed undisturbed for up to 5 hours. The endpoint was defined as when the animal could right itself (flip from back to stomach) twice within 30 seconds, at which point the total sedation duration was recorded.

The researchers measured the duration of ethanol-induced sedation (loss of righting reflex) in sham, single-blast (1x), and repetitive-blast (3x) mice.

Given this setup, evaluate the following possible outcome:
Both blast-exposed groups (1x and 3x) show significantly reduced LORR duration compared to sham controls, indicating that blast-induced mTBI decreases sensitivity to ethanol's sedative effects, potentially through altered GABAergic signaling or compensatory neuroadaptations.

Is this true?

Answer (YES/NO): NO